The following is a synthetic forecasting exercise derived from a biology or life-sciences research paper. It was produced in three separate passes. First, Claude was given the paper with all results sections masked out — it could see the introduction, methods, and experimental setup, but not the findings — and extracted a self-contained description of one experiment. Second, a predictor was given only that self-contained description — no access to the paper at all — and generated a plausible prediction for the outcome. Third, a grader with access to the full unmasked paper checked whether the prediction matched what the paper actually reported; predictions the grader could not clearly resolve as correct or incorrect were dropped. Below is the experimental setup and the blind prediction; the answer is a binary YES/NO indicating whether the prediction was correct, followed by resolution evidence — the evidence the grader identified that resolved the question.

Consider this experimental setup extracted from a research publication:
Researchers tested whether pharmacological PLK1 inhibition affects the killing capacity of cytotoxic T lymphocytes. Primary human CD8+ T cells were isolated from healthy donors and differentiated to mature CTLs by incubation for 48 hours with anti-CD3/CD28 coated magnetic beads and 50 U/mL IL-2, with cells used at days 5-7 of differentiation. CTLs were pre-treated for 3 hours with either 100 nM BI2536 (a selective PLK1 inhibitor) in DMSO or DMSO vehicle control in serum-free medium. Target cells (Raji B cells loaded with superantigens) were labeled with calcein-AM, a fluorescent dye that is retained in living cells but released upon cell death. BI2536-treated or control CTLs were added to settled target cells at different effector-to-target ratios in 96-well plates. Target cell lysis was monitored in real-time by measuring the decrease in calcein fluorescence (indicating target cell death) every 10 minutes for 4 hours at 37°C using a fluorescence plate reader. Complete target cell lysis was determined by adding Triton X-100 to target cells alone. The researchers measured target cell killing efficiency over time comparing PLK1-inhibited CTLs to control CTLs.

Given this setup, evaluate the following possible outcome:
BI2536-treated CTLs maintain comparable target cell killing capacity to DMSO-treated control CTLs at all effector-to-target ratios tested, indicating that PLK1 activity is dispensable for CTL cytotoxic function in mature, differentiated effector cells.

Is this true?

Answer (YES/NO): NO